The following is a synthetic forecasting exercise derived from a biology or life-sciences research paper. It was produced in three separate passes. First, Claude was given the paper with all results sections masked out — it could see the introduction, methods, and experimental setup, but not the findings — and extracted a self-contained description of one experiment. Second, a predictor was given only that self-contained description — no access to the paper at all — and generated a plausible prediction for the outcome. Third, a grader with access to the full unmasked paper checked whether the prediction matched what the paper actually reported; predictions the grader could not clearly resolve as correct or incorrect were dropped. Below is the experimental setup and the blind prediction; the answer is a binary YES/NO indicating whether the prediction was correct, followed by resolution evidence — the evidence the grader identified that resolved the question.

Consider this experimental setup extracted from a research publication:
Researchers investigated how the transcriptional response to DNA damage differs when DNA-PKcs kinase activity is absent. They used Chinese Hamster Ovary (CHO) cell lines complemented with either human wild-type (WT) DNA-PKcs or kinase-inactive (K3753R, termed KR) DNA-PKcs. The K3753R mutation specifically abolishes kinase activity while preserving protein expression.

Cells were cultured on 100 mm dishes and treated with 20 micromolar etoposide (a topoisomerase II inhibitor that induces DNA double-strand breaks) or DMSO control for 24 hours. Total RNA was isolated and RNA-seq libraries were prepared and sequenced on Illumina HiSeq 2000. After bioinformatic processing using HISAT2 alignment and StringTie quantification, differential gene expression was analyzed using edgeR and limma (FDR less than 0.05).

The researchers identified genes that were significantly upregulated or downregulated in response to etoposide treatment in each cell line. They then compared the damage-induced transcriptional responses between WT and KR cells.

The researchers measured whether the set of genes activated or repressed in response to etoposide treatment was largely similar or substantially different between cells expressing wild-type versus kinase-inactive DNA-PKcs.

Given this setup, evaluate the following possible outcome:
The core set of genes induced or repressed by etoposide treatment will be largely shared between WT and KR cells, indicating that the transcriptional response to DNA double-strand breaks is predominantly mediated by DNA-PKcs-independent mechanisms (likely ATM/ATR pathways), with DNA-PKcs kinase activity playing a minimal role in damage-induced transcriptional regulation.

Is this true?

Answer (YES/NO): NO